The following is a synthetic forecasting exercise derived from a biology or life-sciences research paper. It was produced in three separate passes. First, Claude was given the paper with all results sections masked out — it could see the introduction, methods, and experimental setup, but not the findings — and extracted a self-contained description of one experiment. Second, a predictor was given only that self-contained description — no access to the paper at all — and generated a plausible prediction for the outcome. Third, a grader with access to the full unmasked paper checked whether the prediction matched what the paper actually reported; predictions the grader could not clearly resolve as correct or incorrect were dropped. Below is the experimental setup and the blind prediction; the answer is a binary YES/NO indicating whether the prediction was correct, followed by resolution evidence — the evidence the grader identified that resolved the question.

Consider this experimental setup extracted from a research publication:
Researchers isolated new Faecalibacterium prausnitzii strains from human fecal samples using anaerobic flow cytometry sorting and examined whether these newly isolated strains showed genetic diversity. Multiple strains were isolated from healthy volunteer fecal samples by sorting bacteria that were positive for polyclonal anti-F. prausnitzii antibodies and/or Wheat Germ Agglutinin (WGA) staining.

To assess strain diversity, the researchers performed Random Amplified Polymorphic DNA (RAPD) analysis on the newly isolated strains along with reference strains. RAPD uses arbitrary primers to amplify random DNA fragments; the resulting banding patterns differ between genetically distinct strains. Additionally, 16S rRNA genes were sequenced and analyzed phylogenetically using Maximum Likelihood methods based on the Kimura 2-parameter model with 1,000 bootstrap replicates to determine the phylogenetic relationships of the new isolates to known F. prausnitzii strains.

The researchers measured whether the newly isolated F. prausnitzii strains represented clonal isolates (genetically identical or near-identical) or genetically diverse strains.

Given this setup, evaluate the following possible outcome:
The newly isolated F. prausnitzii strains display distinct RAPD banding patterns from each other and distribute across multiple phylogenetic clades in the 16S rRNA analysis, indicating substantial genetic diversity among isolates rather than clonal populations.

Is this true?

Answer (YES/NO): YES